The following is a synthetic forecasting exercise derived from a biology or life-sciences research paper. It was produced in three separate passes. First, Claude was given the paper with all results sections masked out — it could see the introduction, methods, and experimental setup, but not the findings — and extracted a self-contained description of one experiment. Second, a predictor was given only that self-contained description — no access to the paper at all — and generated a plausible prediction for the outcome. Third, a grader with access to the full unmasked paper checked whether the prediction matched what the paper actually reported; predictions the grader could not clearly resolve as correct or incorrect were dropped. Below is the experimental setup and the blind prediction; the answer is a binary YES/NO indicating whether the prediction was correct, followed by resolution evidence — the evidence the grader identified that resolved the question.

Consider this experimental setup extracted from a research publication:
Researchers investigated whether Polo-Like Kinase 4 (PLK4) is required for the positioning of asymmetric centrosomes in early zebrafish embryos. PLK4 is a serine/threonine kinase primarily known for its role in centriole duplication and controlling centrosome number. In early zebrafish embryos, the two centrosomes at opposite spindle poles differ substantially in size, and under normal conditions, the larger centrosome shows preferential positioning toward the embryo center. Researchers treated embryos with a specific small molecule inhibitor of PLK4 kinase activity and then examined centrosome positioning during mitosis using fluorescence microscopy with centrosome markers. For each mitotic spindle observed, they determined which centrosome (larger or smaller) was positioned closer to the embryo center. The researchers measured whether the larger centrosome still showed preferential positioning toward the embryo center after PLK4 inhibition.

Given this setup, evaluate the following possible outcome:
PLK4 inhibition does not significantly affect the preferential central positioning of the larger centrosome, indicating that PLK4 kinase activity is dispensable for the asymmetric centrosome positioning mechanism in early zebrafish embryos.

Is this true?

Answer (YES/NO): NO